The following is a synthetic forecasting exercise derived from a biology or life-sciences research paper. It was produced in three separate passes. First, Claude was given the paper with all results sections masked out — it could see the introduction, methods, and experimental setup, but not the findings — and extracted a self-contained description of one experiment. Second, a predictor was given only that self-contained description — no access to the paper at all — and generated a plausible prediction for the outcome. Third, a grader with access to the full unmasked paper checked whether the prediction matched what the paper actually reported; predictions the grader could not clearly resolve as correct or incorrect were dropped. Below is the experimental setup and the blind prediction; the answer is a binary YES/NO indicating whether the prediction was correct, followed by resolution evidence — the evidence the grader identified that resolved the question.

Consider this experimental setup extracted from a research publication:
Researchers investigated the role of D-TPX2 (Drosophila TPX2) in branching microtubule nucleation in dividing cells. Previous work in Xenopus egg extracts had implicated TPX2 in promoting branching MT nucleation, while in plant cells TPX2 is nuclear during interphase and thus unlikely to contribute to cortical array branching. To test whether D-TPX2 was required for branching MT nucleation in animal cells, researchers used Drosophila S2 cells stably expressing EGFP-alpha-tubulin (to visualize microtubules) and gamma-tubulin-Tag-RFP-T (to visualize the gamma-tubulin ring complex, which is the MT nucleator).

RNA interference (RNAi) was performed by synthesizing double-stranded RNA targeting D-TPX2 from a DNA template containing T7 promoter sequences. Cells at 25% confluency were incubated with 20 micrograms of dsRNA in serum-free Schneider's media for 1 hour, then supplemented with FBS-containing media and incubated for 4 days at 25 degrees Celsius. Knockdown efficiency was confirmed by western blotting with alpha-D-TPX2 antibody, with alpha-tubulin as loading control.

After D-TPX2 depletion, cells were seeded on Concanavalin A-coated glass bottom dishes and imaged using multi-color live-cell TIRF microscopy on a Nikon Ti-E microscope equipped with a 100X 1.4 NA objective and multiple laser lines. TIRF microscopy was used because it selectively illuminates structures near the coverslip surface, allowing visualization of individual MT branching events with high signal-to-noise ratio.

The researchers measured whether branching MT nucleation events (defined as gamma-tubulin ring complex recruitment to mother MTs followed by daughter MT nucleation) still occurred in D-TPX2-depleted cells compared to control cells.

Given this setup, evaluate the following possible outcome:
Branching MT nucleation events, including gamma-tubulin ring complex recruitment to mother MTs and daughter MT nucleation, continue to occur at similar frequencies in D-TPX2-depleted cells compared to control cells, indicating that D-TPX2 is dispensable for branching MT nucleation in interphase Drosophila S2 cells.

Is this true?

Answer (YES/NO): NO